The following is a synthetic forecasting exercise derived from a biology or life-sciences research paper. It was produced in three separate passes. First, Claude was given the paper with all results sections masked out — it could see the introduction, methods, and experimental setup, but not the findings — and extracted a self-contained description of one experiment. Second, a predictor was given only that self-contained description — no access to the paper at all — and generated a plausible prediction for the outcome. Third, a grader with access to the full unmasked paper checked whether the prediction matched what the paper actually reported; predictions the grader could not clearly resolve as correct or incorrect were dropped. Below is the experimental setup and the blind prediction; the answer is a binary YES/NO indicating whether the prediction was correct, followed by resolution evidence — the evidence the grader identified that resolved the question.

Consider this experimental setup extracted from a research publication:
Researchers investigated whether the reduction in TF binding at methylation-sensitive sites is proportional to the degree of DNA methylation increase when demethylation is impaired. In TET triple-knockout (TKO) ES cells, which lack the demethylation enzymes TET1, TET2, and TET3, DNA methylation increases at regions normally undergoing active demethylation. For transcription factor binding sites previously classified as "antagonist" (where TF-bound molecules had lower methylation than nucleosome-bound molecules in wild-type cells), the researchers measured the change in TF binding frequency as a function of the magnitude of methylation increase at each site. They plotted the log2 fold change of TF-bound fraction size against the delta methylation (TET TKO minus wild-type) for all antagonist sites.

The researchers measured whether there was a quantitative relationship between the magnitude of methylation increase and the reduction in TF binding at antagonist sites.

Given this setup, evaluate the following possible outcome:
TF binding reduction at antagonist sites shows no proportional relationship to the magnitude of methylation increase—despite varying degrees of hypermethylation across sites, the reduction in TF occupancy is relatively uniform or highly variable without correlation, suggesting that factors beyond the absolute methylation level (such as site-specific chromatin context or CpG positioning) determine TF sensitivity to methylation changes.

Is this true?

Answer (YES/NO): NO